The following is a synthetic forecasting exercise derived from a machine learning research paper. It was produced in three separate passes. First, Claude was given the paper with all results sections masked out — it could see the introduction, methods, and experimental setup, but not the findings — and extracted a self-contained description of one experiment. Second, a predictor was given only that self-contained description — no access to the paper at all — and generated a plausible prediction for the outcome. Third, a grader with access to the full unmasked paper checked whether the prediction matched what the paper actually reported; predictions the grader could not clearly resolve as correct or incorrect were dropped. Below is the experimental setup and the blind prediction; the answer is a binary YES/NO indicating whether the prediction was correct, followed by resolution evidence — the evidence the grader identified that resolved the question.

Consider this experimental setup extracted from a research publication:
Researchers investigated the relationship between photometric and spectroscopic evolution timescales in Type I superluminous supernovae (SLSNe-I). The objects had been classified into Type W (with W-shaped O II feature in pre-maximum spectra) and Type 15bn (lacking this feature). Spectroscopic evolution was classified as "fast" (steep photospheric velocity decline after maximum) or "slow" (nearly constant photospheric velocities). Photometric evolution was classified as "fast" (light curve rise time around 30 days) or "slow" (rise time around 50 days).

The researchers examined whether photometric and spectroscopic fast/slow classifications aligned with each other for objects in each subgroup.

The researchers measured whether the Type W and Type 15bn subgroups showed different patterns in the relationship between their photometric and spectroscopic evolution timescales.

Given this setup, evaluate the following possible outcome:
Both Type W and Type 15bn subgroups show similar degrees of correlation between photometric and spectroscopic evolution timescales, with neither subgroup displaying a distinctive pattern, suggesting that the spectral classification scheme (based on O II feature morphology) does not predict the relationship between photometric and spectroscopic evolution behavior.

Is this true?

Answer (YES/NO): NO